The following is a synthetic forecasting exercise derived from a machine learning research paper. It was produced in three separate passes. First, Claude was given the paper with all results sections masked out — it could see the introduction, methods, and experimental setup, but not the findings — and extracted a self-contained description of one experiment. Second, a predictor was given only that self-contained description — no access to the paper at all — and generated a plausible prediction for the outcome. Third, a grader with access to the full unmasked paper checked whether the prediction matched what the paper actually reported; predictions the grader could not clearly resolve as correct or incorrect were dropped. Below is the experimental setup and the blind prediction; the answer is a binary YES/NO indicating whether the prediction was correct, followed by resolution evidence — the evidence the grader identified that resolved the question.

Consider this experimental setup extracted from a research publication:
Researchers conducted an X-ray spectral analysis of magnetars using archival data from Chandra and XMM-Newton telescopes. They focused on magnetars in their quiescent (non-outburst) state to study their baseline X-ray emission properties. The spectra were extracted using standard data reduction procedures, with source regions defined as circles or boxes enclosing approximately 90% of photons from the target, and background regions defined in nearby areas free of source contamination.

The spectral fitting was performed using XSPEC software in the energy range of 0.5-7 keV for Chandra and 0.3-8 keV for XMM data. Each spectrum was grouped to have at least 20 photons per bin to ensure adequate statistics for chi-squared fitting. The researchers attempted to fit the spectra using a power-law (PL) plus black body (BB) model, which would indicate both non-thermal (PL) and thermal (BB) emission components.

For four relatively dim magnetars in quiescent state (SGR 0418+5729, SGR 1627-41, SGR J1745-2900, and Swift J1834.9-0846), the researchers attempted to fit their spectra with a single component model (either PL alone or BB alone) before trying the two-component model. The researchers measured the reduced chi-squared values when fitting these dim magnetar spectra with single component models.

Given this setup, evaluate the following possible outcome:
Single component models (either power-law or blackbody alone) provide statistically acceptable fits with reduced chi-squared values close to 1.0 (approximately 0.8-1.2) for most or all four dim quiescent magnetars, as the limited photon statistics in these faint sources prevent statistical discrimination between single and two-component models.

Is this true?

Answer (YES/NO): NO